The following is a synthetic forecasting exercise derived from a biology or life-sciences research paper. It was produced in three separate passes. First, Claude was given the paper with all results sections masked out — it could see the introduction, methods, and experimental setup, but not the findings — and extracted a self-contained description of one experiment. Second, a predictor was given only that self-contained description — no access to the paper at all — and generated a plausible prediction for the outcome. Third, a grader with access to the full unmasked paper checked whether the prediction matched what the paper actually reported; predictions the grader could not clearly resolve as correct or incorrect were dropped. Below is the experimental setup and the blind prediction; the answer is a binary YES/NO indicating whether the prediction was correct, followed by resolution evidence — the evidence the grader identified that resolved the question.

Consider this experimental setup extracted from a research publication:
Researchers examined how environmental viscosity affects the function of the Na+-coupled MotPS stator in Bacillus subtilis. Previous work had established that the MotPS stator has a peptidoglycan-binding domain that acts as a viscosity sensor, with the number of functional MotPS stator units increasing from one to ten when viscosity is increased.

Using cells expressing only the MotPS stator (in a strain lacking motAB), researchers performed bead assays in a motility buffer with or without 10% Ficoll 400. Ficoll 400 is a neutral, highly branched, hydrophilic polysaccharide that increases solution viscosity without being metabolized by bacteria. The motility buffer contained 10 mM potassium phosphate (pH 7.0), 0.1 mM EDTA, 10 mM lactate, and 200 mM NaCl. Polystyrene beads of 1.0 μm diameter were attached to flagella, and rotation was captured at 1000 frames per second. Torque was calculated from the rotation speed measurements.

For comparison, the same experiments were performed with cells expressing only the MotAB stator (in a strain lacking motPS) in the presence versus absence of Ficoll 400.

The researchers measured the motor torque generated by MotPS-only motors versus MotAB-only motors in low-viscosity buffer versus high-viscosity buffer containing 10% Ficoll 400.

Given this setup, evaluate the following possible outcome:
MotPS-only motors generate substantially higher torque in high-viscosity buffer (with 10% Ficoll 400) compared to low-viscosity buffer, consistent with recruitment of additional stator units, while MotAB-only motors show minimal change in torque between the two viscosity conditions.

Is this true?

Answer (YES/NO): NO